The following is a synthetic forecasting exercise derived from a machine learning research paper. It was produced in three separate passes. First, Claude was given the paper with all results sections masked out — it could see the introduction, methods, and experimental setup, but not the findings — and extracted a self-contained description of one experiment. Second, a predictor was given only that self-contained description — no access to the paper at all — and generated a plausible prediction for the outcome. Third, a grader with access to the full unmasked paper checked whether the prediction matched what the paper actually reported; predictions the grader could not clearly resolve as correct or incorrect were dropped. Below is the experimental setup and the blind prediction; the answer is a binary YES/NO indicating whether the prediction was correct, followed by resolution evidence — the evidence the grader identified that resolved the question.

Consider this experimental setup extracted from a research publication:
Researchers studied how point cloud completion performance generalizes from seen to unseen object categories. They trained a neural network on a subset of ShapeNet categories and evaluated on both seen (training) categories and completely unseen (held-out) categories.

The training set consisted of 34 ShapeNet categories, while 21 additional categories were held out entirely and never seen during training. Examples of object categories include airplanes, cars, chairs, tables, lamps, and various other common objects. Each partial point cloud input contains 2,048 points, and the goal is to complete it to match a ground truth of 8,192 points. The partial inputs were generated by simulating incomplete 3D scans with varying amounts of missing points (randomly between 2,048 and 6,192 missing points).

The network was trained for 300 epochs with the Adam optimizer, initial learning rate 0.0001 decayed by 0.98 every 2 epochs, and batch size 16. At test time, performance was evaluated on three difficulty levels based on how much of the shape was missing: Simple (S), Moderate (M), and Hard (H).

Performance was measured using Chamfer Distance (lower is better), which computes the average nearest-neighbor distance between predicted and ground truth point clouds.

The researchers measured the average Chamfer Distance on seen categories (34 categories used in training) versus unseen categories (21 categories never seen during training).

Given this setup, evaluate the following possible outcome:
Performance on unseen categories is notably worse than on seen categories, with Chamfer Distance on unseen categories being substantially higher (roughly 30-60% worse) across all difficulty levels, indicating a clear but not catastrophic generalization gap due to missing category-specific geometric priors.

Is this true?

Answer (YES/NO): NO